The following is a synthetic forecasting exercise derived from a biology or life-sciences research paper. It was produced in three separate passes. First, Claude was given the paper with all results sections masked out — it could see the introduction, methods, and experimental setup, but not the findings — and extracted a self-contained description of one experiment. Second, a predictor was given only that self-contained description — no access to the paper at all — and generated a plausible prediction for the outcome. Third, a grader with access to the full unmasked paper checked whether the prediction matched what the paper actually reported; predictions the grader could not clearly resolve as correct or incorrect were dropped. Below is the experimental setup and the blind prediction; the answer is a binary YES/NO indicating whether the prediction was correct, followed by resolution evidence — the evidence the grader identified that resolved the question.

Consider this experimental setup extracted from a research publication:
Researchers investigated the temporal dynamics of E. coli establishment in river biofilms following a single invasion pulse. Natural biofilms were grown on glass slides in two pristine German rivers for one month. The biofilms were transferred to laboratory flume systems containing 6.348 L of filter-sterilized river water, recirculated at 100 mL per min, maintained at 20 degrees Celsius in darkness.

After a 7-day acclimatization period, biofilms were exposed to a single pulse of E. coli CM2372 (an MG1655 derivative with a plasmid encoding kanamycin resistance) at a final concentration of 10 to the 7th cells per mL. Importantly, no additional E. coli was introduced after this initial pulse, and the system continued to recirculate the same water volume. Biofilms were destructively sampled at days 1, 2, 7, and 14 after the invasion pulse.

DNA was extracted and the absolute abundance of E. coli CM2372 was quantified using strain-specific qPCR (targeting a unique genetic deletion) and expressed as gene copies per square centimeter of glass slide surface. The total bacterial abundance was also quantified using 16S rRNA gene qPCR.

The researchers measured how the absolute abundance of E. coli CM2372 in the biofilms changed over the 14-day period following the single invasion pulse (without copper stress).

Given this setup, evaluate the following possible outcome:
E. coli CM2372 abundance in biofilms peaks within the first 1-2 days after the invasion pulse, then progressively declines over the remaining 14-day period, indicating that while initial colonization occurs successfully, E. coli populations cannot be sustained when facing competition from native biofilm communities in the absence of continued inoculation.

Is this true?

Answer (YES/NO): YES